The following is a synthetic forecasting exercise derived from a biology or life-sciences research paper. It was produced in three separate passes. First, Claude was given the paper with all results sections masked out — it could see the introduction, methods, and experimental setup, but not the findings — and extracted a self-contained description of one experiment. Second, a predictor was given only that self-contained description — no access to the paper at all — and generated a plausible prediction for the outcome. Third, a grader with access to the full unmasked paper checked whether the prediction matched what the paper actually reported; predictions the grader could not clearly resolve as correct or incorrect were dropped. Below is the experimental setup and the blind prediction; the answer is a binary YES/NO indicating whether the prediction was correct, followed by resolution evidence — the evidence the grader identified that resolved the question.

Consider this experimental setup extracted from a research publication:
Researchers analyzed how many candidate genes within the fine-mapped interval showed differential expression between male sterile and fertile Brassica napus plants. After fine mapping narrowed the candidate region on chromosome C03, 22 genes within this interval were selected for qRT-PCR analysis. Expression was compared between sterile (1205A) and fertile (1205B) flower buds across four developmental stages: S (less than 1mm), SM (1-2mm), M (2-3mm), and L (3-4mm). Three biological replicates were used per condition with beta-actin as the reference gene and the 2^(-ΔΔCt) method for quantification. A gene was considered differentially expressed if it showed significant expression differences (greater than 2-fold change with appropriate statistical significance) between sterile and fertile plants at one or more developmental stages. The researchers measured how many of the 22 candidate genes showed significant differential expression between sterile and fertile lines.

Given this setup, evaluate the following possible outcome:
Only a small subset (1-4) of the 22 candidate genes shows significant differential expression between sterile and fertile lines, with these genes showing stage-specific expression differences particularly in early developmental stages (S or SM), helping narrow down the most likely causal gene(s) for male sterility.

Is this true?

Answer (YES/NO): NO